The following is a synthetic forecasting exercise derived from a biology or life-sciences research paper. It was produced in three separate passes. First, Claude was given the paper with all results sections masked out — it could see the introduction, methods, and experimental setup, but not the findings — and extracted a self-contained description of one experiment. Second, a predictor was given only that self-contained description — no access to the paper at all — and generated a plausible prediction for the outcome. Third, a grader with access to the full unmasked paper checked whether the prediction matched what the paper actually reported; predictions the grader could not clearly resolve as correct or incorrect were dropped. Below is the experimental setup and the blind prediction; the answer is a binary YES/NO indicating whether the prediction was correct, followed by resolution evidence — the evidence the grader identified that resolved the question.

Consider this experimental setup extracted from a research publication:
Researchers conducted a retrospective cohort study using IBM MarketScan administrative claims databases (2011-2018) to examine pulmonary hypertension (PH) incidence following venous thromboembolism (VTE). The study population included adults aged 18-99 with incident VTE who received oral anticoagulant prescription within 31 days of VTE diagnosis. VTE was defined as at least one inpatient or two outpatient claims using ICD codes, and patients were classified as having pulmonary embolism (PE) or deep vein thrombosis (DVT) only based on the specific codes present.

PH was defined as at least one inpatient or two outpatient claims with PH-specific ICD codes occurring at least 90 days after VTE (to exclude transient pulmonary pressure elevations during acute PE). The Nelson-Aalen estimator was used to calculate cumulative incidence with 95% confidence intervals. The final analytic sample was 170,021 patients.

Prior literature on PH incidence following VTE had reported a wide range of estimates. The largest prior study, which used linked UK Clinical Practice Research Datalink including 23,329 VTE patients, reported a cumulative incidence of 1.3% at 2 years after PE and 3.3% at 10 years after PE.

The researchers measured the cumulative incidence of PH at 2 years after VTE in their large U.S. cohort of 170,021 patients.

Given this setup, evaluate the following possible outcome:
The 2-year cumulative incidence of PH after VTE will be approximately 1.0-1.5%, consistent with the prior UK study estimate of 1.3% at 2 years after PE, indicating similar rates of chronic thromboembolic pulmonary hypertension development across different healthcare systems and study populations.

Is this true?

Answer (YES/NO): NO